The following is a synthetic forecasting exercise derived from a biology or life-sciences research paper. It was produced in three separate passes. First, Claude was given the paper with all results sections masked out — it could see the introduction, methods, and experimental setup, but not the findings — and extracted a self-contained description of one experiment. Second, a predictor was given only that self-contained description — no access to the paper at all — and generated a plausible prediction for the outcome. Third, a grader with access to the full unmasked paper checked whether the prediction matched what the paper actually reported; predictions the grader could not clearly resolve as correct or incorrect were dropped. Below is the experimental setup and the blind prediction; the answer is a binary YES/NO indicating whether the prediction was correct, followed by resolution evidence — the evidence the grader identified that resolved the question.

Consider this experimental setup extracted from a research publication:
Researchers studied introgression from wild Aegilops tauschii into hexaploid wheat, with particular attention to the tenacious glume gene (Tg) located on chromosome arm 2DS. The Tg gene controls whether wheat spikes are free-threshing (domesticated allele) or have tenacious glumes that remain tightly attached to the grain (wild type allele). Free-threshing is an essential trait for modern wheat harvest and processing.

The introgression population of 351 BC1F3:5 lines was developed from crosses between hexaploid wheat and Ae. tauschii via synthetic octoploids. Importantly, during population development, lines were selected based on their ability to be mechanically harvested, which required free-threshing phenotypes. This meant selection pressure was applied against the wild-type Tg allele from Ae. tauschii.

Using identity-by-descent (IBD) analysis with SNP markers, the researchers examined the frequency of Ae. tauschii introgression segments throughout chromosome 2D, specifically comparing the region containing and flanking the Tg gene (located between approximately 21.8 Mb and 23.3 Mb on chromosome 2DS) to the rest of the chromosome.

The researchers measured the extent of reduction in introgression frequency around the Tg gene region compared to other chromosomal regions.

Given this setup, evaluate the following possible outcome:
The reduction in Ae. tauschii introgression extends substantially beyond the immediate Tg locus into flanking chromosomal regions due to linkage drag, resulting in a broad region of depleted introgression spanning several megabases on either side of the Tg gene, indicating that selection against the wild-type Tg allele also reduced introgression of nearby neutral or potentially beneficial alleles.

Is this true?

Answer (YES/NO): NO